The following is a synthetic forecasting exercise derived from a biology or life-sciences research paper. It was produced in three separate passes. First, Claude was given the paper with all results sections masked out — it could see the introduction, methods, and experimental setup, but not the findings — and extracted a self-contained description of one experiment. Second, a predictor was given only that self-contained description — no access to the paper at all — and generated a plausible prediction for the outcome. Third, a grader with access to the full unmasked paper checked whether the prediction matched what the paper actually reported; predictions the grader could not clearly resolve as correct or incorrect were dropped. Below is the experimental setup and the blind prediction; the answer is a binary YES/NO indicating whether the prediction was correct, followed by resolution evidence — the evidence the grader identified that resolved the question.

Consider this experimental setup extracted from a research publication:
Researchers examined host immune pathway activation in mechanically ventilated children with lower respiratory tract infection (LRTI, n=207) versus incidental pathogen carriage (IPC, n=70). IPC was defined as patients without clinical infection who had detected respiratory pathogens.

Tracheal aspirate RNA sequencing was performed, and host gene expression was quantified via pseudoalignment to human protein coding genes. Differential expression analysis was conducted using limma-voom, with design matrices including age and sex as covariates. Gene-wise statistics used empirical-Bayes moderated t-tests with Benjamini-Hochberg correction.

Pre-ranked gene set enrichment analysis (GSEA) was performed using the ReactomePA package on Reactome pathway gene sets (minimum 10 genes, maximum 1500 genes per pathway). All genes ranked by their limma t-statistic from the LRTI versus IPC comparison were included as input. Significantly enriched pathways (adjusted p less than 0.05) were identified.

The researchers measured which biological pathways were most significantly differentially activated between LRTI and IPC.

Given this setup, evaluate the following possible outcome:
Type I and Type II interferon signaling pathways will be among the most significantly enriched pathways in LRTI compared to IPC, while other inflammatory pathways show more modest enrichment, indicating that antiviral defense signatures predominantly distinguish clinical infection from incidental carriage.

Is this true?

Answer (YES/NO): NO